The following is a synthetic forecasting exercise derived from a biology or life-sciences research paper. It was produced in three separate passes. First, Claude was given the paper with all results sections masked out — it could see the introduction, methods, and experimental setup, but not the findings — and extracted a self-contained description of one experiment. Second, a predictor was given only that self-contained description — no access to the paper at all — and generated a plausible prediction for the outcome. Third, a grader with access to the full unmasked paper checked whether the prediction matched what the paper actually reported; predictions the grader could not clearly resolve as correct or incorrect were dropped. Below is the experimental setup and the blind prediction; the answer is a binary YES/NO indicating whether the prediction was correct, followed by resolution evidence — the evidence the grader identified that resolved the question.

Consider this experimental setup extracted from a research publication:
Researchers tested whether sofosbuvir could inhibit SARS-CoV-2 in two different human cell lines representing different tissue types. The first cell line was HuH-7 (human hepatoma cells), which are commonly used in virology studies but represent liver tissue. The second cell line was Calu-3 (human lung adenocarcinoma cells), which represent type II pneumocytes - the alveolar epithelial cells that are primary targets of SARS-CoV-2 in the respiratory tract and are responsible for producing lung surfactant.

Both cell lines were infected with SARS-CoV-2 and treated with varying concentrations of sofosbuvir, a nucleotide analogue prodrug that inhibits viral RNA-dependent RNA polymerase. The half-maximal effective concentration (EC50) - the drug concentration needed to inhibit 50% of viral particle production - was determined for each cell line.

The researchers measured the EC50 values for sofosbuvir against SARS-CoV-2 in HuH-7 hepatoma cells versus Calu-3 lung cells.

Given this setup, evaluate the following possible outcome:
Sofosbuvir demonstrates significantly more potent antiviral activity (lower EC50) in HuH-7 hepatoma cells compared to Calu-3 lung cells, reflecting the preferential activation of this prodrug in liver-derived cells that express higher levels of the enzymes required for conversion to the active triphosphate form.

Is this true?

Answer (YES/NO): NO